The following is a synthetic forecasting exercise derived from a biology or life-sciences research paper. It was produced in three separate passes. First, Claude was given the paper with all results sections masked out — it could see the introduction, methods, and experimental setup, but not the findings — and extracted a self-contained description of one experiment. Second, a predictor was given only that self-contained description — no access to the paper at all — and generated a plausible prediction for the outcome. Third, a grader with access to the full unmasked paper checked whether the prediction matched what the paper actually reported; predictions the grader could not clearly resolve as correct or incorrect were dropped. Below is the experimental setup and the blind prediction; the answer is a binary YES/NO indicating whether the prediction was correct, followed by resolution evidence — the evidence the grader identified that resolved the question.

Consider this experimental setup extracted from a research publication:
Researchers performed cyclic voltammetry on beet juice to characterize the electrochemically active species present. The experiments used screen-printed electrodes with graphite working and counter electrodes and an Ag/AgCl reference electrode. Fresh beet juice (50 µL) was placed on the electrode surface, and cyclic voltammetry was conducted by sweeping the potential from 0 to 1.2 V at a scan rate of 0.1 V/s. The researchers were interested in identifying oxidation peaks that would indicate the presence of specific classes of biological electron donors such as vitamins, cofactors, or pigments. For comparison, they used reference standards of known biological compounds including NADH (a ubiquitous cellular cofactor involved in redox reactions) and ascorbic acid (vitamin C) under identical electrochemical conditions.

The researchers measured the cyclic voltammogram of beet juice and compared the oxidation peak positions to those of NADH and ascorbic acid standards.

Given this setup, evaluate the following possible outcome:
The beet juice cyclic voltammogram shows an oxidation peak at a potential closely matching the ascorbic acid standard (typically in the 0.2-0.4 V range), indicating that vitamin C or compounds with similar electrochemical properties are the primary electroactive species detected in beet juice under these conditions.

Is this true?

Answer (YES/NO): NO